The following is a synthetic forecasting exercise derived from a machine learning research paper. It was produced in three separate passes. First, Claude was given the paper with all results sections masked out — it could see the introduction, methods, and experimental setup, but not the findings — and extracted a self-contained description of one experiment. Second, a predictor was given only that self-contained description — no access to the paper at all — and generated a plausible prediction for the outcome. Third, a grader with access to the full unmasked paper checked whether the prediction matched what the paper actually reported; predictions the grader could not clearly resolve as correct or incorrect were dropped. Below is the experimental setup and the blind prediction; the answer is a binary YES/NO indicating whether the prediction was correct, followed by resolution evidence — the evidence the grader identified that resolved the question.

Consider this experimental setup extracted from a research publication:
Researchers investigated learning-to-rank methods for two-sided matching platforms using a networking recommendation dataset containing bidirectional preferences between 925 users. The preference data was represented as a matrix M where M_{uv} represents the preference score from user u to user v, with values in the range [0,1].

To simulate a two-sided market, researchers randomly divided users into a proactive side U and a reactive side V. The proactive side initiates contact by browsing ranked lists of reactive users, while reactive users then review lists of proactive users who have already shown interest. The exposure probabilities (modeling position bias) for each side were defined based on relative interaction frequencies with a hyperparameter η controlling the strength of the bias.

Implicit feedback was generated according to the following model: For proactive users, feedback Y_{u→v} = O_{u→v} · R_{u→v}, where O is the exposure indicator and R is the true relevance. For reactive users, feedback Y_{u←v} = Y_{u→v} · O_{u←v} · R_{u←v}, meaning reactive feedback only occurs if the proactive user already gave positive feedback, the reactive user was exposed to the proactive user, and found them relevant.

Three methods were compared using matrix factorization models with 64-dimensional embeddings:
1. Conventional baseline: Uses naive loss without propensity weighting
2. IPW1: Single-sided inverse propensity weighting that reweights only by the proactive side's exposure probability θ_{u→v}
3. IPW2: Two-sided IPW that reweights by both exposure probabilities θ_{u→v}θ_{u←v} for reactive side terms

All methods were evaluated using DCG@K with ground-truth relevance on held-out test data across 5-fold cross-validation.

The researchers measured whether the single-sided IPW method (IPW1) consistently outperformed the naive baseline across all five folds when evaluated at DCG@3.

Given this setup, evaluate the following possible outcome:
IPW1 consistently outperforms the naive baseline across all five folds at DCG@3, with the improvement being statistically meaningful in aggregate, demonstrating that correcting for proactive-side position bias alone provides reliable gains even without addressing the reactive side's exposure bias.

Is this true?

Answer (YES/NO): NO